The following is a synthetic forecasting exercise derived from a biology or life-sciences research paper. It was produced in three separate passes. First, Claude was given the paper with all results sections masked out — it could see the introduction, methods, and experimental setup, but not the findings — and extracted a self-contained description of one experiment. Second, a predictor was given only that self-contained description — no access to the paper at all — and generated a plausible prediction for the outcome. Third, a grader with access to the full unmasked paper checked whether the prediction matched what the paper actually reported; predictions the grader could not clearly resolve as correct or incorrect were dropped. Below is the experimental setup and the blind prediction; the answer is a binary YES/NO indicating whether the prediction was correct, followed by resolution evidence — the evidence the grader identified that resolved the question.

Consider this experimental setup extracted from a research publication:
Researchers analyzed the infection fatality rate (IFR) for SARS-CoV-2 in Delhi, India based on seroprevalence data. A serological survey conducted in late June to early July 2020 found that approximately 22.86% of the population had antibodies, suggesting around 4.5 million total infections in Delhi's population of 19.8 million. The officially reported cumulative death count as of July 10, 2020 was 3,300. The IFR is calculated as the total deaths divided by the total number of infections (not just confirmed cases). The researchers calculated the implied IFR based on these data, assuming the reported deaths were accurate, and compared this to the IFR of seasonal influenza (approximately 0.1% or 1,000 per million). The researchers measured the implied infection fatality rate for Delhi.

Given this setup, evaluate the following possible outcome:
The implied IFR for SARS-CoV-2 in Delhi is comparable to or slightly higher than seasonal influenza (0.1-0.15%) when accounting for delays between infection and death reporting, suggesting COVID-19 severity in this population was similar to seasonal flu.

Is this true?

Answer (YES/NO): NO